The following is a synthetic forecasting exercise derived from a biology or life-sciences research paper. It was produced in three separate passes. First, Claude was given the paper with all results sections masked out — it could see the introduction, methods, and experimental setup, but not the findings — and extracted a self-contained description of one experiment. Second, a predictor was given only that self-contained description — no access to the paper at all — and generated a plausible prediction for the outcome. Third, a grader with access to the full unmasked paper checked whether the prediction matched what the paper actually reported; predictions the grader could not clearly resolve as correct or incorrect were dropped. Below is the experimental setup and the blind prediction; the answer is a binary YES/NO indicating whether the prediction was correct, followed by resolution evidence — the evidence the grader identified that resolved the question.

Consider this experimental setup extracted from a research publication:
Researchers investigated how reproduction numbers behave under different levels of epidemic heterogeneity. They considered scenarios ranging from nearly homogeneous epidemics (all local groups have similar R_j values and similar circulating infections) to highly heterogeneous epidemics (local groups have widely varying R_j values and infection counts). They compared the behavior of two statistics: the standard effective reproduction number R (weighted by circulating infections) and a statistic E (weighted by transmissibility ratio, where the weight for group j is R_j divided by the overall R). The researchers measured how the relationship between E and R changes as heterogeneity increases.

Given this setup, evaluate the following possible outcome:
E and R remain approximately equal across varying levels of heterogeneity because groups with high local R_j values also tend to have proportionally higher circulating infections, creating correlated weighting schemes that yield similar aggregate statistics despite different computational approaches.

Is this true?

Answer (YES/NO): NO